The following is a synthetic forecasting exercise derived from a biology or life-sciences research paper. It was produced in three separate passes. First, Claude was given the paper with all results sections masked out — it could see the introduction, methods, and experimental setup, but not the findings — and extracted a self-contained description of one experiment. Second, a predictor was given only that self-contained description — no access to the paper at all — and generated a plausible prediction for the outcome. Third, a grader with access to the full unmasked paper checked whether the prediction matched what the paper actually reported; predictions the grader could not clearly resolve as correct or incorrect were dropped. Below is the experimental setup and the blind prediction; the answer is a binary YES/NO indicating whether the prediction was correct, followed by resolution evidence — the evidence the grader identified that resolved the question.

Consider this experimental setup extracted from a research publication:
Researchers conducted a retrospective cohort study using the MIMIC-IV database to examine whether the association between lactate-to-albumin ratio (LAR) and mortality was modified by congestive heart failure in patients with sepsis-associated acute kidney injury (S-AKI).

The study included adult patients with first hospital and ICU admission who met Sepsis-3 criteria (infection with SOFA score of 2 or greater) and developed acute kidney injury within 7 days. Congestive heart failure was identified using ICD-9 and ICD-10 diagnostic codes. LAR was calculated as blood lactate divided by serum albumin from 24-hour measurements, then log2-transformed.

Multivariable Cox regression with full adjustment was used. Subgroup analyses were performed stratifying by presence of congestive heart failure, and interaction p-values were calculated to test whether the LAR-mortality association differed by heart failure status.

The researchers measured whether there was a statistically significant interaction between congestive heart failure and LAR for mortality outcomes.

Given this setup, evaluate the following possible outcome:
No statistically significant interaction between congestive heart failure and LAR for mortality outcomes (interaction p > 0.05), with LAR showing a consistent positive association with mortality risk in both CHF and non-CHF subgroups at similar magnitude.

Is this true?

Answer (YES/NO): NO